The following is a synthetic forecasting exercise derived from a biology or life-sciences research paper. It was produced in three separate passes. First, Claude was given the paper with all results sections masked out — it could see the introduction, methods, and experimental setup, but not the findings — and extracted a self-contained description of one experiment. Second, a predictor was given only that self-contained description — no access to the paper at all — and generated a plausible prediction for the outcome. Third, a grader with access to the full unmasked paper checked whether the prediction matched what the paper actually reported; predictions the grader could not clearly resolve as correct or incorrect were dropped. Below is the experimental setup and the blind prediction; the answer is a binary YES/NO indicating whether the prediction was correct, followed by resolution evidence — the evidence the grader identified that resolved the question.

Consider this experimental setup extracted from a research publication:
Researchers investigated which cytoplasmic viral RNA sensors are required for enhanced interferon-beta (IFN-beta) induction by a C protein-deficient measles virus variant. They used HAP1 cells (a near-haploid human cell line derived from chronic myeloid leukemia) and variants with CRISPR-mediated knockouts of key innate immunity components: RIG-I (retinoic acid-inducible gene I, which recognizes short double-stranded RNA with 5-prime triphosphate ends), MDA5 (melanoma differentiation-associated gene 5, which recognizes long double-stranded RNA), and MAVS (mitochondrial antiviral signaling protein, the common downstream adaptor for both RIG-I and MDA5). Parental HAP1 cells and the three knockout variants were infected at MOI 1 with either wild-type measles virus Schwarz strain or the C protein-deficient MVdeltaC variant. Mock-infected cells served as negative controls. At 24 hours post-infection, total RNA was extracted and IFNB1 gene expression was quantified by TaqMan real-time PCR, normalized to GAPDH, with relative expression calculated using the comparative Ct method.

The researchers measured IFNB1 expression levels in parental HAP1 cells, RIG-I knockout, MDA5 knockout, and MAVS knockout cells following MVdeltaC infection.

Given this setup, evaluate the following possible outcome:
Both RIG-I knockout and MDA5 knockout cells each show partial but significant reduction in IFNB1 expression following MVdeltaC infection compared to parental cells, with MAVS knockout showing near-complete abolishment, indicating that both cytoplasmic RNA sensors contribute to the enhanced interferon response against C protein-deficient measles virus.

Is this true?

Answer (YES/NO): NO